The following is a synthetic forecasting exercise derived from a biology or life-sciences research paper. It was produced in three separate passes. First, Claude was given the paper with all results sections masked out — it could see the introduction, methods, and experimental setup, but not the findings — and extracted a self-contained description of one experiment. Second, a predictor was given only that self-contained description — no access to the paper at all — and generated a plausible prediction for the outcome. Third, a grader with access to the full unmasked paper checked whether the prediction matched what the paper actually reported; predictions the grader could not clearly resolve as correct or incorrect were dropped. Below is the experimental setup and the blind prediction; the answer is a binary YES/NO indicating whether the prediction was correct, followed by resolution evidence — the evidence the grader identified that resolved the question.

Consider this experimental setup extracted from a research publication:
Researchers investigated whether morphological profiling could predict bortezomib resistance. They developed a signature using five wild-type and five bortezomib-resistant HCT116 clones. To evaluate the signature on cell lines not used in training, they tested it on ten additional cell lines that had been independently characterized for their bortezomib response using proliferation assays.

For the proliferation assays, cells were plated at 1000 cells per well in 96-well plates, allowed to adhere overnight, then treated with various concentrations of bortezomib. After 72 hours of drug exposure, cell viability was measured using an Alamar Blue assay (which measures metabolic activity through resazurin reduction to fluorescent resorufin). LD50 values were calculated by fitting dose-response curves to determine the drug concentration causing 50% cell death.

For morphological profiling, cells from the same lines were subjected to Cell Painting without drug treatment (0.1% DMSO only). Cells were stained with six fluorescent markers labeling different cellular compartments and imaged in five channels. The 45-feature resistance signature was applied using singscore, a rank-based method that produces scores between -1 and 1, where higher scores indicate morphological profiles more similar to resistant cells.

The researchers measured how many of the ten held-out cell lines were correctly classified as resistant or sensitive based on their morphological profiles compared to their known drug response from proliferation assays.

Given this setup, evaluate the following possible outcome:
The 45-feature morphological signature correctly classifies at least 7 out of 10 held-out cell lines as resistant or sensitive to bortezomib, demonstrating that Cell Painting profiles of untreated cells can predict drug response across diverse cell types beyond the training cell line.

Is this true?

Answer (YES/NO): YES